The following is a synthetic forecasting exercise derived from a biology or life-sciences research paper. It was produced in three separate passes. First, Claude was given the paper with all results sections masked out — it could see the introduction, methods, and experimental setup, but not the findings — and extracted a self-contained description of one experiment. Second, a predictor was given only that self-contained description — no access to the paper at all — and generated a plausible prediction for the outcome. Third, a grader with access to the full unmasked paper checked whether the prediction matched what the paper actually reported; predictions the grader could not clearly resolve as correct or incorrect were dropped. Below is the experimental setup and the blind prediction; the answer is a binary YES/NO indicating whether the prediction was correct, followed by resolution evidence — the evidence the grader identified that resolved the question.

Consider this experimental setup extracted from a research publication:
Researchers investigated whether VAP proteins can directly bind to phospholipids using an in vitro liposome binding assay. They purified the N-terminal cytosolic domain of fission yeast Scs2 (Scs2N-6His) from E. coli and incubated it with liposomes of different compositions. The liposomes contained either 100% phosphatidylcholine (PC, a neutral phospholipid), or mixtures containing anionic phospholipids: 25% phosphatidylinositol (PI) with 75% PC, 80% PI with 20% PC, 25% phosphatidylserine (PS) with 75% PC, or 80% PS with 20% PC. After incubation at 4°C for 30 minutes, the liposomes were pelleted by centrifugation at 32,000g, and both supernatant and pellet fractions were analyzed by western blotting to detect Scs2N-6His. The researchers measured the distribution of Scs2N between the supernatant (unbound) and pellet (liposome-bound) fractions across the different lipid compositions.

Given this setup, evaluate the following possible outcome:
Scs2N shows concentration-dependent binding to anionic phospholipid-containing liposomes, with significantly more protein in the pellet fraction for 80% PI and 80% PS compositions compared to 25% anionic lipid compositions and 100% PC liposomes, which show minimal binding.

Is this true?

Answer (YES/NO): YES